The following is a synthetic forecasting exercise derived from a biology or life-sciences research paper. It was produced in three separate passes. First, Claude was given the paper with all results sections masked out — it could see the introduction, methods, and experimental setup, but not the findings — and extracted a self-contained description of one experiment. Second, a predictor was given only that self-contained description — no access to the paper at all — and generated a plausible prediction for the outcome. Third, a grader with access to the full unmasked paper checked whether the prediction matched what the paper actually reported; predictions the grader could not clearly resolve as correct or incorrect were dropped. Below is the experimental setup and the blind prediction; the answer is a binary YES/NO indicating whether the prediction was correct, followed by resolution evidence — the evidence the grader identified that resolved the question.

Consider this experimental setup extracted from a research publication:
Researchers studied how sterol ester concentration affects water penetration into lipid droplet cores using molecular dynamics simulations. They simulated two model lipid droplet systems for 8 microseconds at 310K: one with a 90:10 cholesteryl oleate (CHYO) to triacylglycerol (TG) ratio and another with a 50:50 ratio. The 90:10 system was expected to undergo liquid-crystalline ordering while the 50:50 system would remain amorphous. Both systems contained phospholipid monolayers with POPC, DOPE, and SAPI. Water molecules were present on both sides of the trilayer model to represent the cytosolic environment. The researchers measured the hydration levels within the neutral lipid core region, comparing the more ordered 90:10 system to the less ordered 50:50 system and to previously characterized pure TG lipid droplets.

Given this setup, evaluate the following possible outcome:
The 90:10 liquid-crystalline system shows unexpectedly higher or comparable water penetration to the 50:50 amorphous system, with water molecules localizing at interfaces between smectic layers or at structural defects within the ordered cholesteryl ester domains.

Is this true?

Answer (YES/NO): NO